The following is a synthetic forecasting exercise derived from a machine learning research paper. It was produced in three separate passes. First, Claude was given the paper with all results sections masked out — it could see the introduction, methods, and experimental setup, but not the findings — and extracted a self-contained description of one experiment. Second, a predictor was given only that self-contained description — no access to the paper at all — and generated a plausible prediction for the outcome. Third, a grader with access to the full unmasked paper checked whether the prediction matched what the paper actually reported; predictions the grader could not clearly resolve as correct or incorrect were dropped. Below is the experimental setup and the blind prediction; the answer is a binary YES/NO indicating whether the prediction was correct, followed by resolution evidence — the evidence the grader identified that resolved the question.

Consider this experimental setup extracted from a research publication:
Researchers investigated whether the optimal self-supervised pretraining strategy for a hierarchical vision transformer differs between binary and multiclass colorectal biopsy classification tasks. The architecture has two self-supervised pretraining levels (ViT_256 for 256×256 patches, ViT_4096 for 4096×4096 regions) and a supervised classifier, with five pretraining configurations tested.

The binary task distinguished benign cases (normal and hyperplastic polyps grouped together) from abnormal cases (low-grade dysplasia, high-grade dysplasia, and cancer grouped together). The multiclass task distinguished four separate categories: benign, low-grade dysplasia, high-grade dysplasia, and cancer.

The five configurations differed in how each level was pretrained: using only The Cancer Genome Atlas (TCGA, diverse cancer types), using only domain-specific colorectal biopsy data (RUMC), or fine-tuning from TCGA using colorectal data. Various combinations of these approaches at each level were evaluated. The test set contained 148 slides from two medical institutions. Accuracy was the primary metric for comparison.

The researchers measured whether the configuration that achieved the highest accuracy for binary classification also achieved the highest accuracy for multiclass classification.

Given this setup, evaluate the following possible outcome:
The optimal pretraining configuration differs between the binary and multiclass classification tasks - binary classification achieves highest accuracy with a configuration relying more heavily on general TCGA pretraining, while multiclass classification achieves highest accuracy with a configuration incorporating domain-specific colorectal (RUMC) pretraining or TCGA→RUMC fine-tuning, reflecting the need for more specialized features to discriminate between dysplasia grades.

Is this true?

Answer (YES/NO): NO